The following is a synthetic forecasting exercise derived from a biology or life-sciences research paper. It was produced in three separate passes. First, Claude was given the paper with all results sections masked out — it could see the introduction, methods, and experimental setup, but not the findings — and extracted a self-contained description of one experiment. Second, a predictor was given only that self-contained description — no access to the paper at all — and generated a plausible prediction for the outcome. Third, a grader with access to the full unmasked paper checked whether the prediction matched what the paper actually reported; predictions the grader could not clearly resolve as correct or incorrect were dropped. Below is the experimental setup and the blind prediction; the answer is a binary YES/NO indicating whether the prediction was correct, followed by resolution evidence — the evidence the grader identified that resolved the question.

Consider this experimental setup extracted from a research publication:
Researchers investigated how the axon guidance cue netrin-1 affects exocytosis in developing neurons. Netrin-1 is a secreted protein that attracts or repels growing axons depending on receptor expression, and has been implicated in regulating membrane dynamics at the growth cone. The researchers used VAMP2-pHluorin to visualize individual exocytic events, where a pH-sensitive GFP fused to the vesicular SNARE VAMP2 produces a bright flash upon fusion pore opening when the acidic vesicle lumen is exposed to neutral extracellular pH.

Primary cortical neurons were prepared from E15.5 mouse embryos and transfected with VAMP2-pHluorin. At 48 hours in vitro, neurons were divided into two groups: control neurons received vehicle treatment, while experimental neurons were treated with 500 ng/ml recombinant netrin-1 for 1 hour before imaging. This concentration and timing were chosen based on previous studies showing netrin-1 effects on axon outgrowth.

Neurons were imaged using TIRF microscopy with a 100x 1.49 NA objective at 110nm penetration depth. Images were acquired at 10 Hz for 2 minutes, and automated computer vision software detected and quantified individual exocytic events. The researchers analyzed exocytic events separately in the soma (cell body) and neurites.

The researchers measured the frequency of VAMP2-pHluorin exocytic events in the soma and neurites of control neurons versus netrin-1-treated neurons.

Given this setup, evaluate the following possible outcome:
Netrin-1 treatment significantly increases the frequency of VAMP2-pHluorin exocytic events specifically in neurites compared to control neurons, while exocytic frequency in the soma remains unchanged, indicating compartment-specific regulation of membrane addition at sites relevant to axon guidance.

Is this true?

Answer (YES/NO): NO